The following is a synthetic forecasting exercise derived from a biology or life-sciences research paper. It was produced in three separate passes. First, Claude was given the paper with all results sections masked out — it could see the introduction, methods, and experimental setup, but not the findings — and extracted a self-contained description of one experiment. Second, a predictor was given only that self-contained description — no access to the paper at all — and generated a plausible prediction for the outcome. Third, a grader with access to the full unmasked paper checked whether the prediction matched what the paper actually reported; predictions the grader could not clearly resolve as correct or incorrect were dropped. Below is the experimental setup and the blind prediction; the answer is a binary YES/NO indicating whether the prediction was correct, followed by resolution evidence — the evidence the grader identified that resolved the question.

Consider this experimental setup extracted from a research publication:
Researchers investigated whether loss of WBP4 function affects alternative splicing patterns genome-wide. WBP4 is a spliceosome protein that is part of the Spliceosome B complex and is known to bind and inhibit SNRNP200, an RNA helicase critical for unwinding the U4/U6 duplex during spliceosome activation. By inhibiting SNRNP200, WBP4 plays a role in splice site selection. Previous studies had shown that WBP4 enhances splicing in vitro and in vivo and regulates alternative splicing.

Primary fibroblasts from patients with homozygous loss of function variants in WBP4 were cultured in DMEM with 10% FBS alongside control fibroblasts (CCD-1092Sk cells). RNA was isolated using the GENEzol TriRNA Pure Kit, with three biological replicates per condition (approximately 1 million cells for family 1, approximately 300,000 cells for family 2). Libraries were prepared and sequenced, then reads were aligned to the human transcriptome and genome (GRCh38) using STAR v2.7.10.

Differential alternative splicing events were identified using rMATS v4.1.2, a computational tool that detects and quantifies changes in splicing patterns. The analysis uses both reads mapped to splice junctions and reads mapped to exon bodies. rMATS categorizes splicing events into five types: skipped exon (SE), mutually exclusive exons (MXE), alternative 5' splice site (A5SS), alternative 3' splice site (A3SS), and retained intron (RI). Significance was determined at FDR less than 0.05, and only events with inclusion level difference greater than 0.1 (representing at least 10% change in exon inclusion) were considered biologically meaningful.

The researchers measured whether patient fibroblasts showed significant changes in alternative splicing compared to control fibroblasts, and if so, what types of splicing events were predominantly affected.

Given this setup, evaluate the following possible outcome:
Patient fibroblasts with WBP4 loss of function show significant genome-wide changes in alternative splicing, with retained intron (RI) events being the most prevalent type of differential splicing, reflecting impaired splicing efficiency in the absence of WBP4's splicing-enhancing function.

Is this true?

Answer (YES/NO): NO